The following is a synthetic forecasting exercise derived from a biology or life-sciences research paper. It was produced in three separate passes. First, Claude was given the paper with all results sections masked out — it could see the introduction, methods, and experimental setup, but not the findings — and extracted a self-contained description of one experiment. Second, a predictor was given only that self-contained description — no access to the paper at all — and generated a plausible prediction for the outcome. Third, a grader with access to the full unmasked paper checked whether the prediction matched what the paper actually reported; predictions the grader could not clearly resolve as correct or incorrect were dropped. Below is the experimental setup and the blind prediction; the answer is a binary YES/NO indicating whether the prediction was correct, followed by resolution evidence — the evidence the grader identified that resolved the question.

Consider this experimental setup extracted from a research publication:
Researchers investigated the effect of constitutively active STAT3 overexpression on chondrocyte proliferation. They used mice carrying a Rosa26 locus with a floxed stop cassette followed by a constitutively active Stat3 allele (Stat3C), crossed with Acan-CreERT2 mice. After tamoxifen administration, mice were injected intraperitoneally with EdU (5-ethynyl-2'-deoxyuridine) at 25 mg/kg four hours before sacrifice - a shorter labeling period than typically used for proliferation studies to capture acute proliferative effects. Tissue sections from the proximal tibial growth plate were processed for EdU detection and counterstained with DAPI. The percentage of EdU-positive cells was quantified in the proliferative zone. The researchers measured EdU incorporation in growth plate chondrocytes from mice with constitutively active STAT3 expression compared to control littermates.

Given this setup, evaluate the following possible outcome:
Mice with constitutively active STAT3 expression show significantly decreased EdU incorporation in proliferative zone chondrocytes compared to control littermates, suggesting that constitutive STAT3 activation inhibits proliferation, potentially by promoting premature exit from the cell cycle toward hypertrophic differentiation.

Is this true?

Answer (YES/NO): NO